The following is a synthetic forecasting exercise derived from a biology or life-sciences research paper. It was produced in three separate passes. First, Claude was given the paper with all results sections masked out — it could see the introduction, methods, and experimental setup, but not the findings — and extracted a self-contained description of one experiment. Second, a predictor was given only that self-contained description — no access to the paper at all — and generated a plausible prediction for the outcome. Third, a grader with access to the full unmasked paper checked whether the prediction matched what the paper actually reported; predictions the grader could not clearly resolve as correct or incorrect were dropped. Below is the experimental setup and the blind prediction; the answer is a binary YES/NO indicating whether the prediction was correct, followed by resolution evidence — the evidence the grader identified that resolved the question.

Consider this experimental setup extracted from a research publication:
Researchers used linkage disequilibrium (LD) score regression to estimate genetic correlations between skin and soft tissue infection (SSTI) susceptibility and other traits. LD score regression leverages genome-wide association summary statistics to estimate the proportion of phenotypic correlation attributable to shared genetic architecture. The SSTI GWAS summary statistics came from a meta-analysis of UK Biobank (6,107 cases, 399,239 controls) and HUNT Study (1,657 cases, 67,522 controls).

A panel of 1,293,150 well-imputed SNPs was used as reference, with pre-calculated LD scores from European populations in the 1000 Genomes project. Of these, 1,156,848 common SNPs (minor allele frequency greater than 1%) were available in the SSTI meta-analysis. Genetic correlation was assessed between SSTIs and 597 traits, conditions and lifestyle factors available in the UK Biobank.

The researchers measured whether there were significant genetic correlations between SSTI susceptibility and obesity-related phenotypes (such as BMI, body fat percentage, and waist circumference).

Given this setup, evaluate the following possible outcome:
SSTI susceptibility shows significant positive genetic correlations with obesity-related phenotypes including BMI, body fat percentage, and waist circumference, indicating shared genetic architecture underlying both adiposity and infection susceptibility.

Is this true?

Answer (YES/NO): YES